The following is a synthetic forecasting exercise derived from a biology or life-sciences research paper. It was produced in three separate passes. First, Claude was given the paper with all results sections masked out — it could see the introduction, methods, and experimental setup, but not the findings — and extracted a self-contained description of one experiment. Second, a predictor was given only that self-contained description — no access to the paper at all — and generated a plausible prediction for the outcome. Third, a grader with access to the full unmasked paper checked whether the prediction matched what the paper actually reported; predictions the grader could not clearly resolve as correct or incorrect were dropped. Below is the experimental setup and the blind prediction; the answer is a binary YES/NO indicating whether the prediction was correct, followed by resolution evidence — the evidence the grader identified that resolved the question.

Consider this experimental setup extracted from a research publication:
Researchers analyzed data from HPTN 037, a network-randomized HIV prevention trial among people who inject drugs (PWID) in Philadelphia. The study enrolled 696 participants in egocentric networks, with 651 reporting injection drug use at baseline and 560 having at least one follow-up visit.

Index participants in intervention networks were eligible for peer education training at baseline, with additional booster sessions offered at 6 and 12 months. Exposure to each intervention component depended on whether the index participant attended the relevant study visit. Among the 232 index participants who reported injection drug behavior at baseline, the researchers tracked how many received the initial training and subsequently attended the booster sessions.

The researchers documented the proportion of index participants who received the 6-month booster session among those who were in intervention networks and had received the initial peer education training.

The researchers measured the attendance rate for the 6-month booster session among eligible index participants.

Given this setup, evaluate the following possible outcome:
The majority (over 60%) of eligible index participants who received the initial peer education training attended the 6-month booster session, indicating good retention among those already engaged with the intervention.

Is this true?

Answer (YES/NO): YES